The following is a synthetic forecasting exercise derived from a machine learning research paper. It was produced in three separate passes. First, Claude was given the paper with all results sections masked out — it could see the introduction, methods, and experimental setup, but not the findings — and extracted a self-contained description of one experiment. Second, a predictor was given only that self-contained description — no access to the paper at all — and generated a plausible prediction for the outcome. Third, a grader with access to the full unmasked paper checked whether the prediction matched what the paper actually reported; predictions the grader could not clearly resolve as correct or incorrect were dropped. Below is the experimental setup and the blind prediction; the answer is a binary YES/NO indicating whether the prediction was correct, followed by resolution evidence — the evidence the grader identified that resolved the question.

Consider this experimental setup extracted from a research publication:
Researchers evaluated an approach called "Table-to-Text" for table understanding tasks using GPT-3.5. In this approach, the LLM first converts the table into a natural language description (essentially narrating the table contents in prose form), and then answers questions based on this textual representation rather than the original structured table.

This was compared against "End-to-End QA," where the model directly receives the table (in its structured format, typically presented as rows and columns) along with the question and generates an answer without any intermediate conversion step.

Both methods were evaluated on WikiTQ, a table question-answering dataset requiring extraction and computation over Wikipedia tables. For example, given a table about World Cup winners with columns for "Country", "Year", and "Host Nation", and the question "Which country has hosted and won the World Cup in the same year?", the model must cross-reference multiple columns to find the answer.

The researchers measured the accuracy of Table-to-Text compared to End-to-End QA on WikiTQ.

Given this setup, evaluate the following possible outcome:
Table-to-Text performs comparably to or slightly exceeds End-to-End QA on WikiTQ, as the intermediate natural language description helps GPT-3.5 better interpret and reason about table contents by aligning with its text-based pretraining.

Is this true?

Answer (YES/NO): NO